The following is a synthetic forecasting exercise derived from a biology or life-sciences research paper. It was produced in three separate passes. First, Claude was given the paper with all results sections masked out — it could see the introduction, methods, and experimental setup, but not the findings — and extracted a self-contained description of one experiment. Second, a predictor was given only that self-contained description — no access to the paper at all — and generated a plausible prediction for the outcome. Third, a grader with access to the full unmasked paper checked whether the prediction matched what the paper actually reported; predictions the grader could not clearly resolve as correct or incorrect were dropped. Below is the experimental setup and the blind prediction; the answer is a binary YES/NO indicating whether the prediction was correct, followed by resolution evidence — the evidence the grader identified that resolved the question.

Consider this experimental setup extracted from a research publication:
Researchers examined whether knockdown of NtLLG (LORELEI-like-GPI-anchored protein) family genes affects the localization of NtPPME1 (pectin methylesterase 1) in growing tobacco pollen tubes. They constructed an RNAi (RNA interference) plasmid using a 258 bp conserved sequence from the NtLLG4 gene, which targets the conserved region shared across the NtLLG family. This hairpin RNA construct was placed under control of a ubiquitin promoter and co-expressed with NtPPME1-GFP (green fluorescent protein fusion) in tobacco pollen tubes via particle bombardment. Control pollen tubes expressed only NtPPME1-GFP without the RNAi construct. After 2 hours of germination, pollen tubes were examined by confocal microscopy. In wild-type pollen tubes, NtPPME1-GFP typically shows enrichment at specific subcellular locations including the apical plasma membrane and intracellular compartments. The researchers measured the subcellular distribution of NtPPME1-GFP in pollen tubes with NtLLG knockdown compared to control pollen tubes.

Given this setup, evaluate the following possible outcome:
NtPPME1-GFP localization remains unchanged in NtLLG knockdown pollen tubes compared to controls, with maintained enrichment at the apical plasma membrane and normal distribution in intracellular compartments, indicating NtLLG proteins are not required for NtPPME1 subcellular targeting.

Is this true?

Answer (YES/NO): NO